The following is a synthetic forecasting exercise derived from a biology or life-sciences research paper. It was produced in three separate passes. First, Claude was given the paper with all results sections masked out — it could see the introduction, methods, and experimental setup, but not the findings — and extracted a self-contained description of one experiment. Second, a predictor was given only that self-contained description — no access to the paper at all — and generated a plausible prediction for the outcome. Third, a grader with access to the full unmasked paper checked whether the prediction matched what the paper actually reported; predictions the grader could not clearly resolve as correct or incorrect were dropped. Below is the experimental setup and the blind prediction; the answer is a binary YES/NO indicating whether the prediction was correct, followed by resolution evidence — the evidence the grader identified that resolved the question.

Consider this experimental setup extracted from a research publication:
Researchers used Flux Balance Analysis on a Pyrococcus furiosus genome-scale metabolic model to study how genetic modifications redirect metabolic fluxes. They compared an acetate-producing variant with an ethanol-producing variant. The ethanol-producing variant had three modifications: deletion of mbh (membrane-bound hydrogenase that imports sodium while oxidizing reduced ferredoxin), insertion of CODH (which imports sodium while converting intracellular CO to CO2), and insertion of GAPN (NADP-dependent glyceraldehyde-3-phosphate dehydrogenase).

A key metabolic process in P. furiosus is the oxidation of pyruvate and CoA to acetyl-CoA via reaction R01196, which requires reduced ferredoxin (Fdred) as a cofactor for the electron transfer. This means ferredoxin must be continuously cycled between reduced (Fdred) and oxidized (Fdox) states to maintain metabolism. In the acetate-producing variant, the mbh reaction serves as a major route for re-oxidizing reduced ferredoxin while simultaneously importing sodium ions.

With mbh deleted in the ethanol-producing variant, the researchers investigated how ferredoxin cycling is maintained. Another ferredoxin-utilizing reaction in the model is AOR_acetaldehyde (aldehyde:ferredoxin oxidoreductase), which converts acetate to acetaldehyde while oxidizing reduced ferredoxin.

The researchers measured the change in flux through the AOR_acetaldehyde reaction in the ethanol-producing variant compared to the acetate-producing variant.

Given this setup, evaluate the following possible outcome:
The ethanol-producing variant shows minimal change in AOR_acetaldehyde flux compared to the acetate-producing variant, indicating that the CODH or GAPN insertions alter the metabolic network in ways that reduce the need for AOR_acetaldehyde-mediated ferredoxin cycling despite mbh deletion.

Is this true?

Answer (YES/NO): NO